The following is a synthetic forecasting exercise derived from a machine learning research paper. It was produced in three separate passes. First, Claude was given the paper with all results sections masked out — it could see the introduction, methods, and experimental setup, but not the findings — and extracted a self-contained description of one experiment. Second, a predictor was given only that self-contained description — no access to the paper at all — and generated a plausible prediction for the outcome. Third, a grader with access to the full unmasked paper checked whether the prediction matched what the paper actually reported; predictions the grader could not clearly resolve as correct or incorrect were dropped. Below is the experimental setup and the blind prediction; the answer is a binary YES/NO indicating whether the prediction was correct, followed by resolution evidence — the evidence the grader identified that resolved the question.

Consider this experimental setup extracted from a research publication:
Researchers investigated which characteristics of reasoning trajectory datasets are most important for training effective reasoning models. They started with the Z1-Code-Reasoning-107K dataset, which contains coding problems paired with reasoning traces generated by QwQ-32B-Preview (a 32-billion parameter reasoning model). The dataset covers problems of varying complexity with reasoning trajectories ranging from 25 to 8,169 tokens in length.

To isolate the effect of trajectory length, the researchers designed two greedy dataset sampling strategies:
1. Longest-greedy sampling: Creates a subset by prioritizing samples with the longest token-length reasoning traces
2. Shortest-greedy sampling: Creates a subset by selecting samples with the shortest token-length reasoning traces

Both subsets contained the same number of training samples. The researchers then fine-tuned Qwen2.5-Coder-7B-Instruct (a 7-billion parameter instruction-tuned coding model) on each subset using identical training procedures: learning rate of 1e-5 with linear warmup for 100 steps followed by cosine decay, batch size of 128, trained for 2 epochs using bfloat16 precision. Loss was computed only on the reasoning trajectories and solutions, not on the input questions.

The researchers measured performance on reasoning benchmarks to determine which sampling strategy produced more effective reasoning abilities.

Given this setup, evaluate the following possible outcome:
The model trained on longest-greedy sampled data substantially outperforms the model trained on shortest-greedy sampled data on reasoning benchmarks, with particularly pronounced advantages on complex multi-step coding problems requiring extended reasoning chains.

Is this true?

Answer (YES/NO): NO